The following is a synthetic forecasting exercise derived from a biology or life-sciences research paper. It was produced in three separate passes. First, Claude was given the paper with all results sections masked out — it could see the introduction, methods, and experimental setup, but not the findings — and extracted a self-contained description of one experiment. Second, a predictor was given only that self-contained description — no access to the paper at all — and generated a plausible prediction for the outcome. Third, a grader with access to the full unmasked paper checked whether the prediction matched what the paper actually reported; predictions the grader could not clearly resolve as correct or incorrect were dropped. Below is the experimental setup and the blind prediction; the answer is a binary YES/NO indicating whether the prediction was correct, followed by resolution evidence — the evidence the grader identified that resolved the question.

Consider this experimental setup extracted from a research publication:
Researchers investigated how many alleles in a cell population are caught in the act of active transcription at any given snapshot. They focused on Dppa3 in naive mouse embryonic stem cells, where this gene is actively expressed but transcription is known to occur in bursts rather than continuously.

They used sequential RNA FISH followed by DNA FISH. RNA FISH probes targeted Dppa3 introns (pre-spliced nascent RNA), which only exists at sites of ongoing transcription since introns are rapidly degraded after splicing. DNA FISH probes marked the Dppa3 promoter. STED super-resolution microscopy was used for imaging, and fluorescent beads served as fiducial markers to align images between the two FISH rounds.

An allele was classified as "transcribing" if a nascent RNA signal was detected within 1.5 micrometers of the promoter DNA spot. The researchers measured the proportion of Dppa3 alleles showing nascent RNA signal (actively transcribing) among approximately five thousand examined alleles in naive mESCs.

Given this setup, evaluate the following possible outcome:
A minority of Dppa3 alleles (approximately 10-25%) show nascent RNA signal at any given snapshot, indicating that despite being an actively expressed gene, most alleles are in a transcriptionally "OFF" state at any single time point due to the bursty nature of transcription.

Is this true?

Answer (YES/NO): NO